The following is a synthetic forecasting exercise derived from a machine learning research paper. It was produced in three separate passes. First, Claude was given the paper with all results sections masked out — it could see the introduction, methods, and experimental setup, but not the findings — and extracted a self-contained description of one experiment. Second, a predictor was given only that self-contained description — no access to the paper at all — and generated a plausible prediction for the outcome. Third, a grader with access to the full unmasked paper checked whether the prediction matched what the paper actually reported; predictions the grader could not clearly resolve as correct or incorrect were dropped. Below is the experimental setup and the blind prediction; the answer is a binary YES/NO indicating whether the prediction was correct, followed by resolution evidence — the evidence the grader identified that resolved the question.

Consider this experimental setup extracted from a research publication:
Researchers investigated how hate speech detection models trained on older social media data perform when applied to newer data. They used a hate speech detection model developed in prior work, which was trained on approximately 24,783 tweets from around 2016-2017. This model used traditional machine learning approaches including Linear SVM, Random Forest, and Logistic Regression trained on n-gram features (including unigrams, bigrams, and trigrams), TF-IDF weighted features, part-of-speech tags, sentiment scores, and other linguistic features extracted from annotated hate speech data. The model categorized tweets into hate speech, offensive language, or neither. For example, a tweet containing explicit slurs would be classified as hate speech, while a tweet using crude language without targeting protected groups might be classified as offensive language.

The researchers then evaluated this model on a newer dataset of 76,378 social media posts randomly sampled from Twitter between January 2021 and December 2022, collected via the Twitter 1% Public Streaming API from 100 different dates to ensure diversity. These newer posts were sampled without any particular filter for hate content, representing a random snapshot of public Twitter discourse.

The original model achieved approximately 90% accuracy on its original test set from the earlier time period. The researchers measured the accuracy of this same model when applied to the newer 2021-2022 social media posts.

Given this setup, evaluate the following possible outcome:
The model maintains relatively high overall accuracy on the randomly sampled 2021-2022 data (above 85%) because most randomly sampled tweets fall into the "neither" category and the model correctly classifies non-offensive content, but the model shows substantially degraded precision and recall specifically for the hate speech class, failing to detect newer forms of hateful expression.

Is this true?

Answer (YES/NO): NO